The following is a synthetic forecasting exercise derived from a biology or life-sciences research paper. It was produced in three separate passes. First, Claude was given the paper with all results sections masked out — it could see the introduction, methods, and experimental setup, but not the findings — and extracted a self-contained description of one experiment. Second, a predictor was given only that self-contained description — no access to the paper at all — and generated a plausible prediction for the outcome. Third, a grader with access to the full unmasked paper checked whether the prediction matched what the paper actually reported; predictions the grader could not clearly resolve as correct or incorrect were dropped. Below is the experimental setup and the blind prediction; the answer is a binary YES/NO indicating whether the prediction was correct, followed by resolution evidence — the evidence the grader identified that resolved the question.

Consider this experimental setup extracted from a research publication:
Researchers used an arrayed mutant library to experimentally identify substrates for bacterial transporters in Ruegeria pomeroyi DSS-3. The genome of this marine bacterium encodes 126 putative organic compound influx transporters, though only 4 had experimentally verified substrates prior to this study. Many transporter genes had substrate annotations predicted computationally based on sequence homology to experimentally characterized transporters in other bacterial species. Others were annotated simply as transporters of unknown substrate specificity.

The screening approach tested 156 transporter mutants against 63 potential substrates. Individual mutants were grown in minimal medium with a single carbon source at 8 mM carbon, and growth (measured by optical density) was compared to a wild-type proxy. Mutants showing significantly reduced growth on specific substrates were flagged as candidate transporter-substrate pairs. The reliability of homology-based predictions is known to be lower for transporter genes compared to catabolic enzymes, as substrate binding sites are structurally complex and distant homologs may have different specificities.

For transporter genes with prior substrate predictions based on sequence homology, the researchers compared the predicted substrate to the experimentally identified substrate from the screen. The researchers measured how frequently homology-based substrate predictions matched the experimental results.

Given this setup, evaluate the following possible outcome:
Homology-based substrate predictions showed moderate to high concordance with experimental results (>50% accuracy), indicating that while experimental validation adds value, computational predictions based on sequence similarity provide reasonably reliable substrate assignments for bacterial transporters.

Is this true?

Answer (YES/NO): YES